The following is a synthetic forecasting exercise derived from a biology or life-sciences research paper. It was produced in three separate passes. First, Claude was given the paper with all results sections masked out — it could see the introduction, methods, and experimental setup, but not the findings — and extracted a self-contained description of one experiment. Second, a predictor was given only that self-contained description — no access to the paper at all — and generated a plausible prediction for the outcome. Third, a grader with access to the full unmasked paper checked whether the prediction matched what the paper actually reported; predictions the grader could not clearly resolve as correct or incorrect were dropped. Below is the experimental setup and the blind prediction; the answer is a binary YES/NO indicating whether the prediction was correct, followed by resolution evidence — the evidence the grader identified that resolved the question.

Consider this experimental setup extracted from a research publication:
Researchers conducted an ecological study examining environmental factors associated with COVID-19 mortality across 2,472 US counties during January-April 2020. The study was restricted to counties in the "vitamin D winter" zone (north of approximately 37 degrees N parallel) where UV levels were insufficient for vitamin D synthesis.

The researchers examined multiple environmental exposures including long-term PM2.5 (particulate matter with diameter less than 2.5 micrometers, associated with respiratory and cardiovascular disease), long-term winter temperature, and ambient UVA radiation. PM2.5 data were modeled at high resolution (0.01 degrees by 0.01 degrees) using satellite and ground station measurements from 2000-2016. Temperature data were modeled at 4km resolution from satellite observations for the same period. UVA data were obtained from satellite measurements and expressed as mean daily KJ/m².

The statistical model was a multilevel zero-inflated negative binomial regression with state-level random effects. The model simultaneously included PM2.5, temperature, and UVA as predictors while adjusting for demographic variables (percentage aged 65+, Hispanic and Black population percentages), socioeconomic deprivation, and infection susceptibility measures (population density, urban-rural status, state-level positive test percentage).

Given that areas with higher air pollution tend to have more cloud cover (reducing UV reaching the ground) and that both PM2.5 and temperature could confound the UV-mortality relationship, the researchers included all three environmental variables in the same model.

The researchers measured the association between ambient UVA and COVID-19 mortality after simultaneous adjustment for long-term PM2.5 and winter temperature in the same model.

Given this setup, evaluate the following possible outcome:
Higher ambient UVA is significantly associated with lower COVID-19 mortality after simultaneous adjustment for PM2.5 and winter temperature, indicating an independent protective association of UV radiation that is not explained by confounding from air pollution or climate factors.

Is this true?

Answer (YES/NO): YES